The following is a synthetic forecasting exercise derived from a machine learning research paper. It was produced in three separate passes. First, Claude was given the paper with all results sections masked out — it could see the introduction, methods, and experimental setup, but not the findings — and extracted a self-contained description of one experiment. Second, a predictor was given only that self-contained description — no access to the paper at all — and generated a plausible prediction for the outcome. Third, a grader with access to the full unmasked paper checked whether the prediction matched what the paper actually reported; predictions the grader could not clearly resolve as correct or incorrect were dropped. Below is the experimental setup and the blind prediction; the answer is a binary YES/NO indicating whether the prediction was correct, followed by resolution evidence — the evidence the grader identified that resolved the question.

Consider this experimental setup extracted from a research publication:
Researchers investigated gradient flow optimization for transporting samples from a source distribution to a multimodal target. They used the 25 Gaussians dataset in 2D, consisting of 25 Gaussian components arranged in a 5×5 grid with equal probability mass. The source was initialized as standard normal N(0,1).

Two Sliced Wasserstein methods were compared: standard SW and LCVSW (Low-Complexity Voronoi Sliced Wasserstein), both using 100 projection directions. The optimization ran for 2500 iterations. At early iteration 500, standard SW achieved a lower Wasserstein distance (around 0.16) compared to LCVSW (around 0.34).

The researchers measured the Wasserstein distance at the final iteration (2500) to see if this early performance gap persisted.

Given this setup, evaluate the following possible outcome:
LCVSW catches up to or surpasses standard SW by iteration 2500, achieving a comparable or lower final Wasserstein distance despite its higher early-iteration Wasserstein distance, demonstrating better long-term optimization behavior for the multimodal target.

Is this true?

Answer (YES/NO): NO